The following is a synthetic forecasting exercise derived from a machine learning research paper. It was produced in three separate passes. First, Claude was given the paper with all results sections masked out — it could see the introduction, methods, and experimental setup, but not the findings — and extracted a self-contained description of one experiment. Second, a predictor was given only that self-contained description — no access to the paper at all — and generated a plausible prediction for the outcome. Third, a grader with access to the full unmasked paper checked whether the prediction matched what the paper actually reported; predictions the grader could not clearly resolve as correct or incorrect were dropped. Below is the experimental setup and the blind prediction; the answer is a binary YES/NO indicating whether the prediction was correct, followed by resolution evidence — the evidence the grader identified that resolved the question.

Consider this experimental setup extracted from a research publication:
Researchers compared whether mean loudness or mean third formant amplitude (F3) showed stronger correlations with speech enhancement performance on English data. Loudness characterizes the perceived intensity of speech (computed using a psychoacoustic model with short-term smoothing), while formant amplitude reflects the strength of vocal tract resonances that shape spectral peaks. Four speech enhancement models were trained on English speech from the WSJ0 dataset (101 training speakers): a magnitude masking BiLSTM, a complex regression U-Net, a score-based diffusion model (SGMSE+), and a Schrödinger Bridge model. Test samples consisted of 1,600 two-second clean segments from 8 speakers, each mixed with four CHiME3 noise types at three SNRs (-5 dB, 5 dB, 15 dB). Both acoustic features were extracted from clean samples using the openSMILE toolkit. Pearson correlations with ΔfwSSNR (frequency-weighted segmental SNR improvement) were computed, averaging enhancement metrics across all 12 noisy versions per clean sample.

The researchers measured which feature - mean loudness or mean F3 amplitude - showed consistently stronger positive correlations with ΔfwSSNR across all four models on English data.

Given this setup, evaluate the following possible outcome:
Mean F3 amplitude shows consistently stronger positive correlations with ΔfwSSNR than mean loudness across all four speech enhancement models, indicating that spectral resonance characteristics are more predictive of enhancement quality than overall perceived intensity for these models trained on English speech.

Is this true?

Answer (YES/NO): YES